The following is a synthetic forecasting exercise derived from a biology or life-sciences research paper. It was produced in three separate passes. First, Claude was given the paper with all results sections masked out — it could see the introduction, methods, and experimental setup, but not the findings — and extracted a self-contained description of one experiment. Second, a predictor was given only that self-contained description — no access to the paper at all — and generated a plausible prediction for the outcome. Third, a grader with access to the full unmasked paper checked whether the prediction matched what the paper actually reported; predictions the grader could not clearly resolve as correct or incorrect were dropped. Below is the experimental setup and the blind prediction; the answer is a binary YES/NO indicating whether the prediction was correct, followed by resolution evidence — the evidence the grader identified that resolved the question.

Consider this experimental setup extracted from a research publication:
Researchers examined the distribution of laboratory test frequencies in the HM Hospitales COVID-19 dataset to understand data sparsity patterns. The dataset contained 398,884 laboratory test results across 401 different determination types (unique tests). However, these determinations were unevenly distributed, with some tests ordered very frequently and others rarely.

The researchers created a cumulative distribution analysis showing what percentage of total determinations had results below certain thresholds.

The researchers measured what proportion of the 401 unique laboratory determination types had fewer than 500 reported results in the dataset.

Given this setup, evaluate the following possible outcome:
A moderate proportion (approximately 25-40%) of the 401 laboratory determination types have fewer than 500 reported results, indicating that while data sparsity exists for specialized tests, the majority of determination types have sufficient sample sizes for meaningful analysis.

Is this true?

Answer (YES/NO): NO